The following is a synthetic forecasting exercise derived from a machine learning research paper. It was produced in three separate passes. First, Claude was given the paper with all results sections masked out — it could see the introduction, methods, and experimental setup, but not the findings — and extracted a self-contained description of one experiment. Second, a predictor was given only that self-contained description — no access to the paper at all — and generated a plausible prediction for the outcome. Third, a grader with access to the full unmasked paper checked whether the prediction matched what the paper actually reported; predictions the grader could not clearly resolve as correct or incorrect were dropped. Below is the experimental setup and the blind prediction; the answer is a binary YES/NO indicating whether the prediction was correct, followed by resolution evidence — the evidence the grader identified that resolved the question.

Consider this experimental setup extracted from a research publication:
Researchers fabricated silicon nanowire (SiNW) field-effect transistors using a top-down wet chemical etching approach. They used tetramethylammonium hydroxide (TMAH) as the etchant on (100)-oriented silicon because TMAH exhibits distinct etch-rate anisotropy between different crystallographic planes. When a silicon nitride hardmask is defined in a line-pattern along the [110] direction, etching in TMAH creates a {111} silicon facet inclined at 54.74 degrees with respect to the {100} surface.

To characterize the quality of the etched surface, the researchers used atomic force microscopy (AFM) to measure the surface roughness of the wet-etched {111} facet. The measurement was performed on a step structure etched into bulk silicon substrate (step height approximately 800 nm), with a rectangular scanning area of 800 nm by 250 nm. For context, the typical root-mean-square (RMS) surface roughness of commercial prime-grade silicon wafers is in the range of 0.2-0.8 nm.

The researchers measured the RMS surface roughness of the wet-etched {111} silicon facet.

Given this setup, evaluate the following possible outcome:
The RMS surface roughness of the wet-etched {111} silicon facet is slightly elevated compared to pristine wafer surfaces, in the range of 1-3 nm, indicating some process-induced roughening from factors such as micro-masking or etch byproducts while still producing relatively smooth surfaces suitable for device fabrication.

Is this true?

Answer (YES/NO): NO